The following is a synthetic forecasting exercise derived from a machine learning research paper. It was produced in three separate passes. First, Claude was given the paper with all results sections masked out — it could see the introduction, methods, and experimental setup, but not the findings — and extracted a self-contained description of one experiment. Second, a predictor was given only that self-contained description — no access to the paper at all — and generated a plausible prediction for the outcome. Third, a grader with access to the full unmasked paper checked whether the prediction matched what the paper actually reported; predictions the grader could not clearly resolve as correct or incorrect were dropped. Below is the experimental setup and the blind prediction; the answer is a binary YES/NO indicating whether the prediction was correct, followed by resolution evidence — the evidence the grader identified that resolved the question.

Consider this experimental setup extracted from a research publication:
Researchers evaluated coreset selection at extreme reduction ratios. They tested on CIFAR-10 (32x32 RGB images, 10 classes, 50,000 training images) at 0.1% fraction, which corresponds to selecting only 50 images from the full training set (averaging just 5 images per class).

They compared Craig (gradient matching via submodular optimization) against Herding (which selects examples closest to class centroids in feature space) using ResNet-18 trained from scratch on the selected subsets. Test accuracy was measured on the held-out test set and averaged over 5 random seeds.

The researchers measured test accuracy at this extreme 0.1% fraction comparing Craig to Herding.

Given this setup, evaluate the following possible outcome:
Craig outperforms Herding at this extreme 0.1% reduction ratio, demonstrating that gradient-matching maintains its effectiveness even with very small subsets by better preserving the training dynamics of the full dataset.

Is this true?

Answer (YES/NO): YES